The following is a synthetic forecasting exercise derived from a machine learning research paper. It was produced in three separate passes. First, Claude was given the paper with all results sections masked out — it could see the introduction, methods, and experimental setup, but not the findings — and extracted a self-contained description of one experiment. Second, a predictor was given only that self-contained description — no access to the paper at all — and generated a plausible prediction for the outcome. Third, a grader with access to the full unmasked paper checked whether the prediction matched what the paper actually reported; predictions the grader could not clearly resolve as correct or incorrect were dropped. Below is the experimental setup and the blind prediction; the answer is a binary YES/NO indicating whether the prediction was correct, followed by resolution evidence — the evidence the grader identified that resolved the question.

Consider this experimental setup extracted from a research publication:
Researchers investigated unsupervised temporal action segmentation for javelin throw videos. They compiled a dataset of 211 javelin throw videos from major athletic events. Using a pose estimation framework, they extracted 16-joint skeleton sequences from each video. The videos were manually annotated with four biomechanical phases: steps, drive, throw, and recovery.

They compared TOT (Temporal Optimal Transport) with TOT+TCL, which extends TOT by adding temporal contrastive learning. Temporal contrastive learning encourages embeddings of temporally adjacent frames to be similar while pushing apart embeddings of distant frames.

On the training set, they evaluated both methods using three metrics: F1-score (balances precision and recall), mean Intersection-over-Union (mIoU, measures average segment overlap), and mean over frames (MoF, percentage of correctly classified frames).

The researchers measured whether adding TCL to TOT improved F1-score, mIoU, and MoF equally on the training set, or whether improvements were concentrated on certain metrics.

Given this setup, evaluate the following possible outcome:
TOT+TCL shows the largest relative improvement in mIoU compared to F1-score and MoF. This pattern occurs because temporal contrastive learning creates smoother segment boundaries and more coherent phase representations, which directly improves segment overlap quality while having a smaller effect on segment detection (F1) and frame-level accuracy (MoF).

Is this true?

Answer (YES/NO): YES